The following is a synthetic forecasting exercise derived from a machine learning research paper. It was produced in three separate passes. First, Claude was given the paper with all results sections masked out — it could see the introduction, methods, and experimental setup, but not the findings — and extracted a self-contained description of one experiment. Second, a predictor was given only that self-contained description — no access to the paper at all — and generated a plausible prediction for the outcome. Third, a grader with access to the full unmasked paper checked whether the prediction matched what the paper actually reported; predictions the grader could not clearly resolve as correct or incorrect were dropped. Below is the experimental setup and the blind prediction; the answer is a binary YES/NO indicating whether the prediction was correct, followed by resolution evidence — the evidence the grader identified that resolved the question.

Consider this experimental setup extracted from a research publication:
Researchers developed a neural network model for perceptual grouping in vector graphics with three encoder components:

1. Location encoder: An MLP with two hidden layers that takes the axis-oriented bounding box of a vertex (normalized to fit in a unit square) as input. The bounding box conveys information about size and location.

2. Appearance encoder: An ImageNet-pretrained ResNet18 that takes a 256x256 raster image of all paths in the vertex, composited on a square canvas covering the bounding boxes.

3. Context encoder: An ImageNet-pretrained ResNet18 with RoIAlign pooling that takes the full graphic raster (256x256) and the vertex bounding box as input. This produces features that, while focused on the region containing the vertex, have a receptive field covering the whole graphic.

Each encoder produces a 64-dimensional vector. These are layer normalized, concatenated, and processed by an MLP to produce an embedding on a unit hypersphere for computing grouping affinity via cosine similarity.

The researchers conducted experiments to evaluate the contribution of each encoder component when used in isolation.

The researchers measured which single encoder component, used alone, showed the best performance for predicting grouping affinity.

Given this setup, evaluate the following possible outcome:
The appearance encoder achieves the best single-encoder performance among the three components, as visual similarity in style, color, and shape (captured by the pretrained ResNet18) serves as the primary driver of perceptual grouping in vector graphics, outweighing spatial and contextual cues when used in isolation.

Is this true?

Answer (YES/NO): NO